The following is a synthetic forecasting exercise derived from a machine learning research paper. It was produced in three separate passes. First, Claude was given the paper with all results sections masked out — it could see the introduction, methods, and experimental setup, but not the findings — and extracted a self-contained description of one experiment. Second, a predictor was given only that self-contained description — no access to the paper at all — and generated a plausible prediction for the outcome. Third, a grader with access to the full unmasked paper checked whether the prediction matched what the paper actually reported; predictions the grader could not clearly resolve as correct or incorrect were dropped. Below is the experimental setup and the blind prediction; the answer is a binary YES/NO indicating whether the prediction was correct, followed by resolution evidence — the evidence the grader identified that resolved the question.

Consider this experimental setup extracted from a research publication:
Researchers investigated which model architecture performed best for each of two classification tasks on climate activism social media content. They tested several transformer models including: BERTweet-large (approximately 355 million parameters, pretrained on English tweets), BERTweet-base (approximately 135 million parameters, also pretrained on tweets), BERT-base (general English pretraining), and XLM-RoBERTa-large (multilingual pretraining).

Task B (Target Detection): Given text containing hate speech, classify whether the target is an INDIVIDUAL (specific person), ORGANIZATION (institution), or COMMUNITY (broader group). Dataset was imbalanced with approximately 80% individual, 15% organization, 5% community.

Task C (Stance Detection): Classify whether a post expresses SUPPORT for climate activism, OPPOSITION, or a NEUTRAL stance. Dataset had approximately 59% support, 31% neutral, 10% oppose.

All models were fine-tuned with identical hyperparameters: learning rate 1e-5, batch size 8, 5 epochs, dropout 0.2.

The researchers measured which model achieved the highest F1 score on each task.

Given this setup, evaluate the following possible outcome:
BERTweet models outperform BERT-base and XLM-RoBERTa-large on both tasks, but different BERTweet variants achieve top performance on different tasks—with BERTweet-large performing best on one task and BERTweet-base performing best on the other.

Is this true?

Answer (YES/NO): YES